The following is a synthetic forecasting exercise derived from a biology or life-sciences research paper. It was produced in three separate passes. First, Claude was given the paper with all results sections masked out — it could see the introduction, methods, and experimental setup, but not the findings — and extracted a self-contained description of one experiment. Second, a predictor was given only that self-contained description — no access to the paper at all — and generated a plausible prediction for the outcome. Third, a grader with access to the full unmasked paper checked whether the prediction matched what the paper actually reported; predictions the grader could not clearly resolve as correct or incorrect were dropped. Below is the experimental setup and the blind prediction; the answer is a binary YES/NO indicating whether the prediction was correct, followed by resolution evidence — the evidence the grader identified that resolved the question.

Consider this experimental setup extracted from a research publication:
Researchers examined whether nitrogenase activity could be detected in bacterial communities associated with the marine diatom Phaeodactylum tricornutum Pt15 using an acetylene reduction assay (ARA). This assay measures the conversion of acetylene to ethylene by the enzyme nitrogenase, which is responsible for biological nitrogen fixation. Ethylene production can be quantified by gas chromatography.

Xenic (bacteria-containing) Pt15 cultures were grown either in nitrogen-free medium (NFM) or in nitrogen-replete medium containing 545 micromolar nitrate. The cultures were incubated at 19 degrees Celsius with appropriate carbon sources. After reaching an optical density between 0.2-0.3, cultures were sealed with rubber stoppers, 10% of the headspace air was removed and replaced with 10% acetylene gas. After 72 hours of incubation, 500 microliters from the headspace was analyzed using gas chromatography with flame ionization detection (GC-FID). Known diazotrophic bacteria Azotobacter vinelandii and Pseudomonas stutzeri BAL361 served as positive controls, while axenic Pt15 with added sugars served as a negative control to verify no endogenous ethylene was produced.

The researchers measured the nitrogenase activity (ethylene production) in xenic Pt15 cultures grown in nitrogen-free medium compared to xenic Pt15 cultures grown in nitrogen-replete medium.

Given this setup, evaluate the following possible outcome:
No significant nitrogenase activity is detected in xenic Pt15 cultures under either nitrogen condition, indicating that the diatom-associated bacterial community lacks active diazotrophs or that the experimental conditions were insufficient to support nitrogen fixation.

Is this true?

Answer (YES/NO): NO